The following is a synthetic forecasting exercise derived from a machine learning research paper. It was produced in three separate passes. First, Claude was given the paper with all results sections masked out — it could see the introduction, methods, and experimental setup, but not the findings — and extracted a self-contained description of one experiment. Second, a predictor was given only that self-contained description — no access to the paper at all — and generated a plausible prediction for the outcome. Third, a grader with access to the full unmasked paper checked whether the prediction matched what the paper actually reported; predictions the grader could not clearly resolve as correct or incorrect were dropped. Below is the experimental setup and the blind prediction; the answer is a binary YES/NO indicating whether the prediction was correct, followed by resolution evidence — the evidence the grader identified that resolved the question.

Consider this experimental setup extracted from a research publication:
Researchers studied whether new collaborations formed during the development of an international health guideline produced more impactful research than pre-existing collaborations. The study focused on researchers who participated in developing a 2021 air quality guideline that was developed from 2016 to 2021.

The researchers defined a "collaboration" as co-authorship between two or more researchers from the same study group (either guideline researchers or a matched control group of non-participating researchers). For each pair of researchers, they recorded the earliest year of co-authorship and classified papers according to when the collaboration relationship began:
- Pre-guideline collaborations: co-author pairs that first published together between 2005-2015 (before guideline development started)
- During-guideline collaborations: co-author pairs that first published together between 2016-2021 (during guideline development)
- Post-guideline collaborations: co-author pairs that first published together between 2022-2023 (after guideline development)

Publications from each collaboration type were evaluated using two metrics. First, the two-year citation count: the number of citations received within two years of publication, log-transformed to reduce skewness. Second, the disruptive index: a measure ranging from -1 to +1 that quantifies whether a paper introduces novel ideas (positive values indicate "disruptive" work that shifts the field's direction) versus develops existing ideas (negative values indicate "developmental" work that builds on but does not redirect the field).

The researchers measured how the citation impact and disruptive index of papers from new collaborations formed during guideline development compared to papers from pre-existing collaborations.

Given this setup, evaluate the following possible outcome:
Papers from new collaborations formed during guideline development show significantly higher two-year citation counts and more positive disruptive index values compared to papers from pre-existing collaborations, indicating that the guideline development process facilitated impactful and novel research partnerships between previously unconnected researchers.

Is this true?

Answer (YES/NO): YES